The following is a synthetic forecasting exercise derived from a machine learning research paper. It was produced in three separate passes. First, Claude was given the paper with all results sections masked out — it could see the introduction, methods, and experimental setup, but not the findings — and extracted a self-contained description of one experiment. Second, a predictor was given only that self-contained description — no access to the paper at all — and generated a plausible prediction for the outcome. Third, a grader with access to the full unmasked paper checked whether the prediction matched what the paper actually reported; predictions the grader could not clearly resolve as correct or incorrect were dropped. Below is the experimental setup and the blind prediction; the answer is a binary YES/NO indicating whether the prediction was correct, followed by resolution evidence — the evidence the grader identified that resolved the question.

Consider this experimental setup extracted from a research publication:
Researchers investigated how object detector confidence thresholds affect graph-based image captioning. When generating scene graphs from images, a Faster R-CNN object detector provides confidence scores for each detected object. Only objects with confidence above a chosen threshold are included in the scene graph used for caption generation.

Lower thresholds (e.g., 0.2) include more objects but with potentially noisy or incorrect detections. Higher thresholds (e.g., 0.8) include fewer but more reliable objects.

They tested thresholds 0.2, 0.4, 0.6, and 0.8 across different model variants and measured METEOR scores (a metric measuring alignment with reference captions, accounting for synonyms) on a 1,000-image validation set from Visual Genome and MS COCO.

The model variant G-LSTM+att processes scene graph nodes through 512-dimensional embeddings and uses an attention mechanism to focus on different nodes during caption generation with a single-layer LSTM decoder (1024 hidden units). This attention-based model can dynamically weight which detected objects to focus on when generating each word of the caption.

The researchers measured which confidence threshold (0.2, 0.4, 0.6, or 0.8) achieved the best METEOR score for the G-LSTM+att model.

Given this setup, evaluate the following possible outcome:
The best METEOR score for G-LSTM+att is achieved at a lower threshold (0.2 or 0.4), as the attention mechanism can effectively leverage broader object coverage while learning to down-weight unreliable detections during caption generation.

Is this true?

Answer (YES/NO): YES